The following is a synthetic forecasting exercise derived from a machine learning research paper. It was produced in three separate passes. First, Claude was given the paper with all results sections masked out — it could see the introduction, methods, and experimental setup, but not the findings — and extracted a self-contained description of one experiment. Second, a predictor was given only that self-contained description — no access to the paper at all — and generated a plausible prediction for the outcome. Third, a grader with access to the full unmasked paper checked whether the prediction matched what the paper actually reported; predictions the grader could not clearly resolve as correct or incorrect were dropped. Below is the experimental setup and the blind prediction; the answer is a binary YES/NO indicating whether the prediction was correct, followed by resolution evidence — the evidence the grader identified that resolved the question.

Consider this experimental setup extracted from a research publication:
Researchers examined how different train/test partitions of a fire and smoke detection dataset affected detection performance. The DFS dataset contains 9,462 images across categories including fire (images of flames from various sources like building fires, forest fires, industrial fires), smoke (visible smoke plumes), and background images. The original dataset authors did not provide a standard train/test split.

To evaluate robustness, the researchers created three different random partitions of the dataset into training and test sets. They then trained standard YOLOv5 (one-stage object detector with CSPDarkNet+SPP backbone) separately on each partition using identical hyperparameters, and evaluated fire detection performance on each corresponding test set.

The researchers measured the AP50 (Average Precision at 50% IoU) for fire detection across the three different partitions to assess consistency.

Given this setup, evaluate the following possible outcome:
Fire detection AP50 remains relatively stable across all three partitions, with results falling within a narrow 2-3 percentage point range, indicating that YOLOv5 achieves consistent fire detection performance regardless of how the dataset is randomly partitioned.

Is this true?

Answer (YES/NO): YES